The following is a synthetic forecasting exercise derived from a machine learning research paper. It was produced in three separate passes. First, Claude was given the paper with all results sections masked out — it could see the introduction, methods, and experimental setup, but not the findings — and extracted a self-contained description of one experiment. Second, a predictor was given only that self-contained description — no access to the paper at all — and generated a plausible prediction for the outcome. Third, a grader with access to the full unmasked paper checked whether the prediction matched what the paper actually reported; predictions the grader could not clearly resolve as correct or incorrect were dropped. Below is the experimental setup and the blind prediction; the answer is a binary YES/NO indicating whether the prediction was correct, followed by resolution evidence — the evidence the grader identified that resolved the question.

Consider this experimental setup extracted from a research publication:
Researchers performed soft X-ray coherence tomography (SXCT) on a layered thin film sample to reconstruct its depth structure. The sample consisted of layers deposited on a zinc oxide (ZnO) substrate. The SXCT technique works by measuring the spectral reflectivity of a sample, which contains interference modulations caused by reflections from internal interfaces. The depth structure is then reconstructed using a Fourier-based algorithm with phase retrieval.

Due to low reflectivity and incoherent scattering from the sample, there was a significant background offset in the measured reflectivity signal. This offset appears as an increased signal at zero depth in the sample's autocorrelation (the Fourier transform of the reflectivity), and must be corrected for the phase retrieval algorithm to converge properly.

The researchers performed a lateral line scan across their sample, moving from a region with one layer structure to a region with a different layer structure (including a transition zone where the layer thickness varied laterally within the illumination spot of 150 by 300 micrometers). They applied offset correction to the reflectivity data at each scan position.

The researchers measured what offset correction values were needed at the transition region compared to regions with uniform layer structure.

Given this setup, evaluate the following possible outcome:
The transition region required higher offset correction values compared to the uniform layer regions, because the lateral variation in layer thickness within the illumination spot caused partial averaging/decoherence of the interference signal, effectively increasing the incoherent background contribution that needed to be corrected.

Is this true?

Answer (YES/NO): YES